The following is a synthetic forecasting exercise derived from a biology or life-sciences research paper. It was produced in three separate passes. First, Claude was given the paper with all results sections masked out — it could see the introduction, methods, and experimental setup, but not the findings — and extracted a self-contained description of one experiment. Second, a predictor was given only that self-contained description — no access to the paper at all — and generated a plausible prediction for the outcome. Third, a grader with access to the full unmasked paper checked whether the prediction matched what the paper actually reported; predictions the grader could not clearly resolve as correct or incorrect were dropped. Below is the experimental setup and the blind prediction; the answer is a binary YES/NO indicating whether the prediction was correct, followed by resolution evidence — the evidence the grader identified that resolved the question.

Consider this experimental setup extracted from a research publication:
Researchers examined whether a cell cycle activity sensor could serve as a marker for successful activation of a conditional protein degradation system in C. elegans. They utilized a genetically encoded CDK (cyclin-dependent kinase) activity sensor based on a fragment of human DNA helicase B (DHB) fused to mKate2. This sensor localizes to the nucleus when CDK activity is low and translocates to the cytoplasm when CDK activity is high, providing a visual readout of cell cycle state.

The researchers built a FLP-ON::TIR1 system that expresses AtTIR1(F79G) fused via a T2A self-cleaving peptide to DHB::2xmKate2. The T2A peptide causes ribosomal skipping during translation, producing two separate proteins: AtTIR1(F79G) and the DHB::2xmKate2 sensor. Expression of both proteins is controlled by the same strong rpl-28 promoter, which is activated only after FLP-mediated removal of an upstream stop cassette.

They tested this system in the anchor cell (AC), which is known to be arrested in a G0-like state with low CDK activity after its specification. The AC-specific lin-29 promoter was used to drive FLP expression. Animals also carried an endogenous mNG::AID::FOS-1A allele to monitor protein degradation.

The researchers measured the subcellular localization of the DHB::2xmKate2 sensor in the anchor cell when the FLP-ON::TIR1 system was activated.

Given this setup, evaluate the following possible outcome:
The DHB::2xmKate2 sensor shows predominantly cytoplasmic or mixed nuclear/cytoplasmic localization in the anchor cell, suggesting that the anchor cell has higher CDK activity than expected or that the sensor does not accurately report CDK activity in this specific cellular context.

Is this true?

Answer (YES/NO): NO